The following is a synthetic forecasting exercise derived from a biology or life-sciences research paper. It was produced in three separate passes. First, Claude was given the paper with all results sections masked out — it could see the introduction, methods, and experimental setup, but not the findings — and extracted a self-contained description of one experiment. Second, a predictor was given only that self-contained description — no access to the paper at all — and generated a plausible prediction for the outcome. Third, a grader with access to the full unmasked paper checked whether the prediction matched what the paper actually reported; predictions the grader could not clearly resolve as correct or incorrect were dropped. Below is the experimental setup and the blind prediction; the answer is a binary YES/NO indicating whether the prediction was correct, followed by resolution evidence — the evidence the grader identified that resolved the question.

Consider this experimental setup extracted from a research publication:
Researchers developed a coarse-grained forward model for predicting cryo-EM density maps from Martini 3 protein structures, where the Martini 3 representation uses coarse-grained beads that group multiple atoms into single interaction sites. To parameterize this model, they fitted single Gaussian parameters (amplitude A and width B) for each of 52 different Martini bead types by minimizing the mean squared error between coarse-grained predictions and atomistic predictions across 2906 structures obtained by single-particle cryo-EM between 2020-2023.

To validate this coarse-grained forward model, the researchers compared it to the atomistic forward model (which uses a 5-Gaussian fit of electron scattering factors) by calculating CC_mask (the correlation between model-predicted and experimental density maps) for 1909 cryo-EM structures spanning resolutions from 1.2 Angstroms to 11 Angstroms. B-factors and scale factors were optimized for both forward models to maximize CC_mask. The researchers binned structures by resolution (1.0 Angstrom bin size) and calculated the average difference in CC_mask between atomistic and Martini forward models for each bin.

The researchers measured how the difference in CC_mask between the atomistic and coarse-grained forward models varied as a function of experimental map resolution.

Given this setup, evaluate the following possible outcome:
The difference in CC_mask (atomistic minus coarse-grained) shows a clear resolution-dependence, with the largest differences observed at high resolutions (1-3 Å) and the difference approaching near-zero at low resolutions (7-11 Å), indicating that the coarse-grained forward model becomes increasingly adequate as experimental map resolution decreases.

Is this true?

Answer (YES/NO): YES